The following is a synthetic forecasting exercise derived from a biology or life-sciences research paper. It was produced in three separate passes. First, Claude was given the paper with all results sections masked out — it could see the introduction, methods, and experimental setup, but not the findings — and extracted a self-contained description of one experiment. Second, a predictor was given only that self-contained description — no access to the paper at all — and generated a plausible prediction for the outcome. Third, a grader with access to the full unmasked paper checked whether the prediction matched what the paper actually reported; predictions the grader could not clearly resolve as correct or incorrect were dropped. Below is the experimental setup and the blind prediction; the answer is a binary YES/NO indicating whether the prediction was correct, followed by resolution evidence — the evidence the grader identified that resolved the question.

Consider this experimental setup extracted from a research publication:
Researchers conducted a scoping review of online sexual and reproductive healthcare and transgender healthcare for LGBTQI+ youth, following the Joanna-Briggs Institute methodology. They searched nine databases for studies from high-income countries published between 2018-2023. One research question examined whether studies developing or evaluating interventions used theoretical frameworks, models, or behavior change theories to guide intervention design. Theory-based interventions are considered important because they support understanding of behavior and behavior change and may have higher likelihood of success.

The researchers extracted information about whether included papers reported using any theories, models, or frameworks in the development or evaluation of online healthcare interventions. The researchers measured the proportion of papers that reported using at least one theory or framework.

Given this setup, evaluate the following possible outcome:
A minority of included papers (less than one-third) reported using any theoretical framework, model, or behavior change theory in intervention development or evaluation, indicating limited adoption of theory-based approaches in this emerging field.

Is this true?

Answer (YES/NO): NO